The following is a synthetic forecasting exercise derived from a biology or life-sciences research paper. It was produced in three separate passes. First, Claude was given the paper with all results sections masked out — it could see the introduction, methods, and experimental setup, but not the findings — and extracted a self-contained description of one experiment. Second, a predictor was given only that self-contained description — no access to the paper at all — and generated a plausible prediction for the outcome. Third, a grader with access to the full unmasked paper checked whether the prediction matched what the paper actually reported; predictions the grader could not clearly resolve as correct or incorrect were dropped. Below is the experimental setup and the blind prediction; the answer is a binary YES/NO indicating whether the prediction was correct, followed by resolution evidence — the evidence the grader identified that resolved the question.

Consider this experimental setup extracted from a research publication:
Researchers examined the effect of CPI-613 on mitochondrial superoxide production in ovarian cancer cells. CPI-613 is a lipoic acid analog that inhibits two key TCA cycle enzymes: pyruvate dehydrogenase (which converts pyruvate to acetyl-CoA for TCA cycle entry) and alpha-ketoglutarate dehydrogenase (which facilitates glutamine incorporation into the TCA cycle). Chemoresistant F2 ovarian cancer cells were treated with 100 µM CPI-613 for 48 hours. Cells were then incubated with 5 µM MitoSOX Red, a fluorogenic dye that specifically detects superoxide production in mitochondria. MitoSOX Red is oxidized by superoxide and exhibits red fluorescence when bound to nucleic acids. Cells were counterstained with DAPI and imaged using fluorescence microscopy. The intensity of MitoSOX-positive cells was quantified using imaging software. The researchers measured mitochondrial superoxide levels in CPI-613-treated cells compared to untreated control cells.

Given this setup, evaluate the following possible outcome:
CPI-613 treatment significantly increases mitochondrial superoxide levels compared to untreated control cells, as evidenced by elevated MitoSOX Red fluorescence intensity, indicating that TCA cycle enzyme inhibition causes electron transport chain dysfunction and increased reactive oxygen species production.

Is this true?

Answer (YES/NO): YES